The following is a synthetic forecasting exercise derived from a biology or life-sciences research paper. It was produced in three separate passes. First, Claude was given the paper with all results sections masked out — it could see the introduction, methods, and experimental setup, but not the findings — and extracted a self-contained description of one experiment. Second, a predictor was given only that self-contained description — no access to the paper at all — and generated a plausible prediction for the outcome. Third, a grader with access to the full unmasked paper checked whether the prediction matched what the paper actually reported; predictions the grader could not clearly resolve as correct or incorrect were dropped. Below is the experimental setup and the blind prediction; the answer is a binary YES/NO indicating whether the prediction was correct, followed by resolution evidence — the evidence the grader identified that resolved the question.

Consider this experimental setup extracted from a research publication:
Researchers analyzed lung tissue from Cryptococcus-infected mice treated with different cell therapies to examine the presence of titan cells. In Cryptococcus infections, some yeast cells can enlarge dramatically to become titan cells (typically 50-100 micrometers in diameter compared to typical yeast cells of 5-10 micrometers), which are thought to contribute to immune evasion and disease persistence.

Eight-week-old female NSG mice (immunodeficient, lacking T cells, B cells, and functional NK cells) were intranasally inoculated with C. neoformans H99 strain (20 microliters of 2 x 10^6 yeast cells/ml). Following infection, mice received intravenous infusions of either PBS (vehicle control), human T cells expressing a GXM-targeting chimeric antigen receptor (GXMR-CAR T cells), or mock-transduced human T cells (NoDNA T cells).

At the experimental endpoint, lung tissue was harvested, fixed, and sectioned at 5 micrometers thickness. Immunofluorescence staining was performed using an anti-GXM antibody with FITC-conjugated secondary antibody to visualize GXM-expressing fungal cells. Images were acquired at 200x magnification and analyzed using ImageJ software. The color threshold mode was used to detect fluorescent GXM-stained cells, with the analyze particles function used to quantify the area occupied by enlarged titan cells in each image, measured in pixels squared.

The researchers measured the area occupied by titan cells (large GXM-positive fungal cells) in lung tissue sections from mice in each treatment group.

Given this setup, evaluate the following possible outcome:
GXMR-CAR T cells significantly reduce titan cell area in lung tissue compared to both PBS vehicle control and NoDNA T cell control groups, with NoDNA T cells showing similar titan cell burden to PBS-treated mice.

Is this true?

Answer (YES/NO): NO